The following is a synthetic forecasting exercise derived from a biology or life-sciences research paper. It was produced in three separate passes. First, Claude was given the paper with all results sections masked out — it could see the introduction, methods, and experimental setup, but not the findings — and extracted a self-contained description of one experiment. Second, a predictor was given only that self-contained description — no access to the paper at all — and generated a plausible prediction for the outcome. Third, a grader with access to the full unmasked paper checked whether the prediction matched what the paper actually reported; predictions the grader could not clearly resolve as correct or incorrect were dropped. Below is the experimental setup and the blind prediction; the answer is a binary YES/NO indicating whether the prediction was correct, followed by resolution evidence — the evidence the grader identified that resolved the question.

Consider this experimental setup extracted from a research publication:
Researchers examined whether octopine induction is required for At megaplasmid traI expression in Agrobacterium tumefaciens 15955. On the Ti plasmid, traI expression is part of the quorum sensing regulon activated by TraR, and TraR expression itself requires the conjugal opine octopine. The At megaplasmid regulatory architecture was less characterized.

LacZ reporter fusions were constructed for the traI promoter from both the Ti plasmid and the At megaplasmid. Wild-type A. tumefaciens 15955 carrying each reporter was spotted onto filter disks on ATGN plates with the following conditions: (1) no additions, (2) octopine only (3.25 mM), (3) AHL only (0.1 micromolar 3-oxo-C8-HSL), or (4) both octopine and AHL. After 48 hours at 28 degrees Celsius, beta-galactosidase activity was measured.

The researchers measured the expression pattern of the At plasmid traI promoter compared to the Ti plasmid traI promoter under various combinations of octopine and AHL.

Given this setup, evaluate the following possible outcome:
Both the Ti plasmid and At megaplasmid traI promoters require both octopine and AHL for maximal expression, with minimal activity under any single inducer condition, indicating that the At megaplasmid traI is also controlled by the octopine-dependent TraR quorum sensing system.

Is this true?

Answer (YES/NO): NO